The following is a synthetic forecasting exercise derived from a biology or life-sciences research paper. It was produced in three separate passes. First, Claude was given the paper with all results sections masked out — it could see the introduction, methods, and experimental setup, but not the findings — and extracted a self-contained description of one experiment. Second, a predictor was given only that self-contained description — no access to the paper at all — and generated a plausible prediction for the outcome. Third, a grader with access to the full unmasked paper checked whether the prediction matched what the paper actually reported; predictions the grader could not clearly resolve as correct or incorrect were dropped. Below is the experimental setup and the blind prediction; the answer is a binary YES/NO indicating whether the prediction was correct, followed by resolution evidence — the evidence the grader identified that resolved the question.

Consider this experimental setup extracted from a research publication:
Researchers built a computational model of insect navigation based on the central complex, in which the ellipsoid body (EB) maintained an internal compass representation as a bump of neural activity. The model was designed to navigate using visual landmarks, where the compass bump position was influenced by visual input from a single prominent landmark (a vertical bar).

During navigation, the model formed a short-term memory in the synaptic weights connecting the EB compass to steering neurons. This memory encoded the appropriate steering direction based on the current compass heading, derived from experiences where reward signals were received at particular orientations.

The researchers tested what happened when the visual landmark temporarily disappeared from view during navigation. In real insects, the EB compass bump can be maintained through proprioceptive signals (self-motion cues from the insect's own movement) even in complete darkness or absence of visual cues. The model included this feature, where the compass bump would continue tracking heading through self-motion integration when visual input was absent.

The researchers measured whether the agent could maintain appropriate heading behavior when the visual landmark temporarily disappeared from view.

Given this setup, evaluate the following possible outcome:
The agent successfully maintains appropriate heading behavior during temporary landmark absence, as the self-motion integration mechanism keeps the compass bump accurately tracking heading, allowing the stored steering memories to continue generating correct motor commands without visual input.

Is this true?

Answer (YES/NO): YES